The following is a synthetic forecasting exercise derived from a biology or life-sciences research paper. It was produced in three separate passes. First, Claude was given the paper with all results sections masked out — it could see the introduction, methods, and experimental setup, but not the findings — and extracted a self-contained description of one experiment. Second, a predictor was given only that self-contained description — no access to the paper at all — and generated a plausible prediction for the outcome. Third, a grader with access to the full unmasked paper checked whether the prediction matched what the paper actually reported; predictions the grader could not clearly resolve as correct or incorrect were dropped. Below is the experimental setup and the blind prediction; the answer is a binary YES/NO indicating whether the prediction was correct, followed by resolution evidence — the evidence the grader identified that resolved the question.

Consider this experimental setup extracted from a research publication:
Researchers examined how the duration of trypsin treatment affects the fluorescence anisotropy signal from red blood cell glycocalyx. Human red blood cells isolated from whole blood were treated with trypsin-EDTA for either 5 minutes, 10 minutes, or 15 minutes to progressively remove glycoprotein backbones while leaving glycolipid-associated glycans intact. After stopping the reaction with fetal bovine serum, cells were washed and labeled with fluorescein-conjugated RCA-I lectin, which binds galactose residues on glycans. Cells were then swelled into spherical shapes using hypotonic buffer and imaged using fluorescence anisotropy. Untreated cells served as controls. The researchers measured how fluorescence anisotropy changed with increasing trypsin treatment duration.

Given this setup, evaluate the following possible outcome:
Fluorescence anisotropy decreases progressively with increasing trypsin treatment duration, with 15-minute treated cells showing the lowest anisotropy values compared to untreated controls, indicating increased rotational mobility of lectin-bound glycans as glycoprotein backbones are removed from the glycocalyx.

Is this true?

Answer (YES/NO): NO